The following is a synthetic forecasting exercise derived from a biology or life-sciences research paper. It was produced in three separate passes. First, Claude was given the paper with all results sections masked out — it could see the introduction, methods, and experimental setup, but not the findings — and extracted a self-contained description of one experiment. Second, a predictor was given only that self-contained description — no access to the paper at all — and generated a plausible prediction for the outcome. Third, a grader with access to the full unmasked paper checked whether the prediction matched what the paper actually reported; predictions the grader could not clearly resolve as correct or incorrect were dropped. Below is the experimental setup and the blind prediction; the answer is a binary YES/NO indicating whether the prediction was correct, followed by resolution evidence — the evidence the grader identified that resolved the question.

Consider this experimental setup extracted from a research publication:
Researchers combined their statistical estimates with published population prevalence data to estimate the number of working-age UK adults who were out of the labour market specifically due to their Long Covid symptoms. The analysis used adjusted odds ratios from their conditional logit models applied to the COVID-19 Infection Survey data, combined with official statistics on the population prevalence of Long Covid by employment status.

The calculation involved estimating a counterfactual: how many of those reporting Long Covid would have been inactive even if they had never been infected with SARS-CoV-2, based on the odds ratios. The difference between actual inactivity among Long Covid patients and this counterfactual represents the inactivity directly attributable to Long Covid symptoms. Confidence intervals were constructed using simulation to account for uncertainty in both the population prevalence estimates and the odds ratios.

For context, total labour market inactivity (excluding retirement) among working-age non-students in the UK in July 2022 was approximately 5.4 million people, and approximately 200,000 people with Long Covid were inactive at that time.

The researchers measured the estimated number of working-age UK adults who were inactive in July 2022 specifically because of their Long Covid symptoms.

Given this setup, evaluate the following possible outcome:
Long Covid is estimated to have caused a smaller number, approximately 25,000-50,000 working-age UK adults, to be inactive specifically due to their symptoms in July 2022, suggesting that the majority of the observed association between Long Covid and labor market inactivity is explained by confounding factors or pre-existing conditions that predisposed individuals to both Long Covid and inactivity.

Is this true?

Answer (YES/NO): YES